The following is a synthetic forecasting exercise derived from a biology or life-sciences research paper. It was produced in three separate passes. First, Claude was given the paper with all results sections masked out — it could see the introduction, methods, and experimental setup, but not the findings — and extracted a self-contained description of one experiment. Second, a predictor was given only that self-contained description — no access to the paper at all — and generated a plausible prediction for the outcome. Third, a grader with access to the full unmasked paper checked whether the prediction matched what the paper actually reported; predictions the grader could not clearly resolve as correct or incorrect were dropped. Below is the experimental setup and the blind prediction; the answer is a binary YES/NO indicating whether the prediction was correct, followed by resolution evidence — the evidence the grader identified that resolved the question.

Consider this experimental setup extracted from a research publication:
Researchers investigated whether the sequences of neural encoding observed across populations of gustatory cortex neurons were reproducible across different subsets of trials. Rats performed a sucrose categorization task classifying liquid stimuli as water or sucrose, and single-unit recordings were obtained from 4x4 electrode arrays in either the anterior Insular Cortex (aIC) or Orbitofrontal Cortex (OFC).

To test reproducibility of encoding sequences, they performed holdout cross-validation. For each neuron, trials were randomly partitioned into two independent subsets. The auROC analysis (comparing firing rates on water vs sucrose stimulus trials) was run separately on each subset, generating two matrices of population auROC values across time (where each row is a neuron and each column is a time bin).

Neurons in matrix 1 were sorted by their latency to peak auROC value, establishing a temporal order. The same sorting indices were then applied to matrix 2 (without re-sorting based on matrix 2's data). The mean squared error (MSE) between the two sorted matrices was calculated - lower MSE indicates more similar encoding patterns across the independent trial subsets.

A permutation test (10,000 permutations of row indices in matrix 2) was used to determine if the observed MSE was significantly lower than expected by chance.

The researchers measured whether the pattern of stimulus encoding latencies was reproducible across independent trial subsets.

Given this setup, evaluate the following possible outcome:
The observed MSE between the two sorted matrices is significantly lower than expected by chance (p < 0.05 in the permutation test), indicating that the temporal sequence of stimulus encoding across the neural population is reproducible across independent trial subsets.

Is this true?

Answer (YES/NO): YES